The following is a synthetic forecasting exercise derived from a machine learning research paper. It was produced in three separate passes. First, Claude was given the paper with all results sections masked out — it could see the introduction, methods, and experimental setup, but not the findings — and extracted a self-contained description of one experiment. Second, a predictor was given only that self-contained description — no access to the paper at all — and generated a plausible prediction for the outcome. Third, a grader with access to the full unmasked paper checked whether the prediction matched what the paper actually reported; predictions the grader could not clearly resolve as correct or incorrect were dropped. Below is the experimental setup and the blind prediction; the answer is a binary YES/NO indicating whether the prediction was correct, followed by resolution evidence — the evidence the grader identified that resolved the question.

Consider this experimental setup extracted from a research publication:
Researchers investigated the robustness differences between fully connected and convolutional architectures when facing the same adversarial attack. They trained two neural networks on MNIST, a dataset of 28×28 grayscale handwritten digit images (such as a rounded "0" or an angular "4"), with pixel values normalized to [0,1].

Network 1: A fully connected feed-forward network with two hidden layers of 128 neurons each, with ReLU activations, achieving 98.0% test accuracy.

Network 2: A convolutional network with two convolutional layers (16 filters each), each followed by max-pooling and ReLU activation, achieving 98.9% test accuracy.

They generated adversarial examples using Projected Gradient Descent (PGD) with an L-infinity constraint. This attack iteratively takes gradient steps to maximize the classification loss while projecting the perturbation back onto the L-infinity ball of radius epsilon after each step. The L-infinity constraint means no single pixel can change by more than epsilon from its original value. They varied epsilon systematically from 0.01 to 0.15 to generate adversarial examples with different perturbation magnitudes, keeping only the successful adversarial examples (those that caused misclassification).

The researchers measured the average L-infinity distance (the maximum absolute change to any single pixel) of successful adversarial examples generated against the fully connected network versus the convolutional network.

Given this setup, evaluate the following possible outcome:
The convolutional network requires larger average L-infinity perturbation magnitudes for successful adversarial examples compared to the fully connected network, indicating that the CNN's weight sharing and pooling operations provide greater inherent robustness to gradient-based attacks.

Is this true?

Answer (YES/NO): YES